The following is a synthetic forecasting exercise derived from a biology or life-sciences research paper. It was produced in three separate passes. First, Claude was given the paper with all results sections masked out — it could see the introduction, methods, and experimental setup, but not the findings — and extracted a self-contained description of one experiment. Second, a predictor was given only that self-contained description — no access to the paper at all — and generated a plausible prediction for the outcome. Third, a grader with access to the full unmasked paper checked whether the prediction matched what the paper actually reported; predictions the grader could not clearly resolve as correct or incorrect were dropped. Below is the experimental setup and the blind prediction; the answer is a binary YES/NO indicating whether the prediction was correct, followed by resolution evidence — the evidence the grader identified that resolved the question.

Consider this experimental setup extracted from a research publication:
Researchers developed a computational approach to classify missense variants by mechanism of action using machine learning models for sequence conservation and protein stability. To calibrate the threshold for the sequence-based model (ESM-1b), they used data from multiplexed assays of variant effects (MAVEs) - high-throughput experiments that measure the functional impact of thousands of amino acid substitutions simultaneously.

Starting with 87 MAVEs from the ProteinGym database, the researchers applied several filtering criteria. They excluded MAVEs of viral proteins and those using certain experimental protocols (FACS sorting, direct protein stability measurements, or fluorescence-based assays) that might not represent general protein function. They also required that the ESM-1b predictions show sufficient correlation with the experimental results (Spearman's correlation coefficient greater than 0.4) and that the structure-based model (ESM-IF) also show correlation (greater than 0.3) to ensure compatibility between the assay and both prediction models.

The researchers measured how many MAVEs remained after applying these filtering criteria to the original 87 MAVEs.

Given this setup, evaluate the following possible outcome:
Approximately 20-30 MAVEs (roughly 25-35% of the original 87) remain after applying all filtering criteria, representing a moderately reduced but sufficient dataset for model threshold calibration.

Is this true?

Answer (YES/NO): NO